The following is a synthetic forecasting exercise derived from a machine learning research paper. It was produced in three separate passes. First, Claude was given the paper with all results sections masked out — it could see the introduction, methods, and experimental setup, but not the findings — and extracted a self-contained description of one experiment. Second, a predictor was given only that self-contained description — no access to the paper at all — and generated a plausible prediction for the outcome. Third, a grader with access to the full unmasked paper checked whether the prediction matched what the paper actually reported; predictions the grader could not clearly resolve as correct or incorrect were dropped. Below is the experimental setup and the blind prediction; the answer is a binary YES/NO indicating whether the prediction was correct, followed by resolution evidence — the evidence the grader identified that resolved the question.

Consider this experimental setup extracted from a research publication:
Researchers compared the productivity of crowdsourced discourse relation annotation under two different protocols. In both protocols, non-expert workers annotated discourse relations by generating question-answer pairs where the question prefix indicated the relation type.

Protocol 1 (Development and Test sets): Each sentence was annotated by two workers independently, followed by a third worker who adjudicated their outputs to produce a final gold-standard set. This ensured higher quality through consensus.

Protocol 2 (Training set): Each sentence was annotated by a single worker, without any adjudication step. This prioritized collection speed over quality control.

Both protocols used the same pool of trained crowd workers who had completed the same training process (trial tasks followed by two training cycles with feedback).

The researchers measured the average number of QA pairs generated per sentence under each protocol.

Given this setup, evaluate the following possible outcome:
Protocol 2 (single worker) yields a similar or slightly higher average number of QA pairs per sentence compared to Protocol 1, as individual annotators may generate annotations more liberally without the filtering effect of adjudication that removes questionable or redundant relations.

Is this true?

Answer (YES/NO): NO